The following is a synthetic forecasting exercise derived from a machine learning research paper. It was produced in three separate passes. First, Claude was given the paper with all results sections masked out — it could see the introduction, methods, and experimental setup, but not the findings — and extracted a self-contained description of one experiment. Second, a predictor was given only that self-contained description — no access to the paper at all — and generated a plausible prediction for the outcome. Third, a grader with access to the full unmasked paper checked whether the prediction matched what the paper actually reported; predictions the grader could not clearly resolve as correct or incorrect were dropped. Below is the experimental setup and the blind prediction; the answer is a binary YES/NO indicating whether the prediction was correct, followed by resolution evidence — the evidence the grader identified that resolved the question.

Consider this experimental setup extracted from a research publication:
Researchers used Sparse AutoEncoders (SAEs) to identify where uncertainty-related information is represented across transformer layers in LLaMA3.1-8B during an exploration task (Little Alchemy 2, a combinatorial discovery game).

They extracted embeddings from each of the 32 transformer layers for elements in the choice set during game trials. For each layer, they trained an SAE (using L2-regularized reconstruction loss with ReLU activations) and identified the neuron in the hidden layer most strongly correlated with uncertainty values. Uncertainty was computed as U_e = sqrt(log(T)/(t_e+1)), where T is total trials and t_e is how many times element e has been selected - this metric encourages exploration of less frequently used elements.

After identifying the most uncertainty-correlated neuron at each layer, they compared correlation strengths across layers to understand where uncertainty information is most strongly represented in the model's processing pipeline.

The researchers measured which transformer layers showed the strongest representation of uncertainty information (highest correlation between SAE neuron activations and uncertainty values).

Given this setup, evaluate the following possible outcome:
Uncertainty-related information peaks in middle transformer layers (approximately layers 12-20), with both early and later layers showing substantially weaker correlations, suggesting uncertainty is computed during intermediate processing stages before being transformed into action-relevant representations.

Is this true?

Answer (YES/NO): NO